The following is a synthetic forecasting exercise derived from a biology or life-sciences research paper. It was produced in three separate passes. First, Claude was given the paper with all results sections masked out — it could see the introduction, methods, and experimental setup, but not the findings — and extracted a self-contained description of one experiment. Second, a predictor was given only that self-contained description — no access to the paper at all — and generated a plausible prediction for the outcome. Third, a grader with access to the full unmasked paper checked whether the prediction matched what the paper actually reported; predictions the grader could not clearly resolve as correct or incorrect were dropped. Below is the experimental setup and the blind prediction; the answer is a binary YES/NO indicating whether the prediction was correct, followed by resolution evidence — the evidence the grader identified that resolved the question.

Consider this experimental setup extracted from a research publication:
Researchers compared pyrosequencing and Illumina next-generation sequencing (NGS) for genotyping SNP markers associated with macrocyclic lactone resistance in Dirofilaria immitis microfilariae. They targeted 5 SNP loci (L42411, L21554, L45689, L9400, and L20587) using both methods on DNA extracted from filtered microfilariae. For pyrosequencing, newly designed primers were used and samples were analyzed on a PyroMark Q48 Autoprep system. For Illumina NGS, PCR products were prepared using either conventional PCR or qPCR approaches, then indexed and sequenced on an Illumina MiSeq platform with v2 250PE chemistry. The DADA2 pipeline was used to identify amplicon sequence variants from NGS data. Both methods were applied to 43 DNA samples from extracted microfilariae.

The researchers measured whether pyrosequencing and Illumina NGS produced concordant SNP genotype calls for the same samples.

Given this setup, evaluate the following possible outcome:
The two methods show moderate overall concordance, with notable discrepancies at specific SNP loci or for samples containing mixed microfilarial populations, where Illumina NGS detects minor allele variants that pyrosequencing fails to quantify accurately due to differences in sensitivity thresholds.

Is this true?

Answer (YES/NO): NO